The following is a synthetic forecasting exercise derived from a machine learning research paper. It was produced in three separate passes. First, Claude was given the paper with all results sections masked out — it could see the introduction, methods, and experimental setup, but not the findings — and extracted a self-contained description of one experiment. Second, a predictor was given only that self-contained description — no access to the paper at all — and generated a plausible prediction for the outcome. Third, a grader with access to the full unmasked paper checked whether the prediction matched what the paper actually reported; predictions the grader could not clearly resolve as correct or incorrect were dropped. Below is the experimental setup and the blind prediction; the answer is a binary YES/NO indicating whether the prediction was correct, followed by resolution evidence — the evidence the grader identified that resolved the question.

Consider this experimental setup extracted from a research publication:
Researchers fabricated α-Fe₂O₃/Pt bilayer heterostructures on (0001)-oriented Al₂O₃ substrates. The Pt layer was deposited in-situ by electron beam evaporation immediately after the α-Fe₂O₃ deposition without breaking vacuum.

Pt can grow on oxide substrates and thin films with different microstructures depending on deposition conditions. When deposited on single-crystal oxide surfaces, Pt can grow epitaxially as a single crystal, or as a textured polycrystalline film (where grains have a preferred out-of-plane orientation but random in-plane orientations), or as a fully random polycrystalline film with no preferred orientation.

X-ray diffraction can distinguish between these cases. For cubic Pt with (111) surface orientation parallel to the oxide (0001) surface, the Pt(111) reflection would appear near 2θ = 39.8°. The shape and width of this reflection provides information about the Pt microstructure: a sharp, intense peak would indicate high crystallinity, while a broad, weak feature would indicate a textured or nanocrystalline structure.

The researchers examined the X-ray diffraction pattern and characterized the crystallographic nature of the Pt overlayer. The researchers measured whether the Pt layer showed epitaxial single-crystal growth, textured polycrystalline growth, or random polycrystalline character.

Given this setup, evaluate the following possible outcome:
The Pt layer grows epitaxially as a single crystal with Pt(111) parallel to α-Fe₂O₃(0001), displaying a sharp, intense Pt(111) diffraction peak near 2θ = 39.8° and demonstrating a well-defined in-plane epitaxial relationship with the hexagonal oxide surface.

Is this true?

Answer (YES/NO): NO